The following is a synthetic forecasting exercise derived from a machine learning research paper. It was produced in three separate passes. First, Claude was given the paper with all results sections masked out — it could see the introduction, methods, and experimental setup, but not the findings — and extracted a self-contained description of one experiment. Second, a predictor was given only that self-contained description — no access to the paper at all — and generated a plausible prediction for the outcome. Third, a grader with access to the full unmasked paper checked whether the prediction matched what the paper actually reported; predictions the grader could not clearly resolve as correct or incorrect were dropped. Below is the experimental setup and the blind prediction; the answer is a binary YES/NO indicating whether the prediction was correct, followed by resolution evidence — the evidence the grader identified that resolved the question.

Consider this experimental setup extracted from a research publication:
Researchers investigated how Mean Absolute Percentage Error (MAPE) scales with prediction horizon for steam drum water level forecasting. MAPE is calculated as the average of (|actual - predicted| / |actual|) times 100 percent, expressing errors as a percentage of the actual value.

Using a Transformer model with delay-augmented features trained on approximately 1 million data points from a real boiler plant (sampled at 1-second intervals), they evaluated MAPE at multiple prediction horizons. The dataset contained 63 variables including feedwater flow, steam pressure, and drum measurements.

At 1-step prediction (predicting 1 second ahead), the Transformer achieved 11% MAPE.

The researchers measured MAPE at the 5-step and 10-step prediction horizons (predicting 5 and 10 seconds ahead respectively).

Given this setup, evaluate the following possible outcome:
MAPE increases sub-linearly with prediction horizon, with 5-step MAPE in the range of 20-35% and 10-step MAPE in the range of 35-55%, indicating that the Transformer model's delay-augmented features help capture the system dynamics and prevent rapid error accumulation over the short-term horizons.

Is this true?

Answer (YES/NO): NO